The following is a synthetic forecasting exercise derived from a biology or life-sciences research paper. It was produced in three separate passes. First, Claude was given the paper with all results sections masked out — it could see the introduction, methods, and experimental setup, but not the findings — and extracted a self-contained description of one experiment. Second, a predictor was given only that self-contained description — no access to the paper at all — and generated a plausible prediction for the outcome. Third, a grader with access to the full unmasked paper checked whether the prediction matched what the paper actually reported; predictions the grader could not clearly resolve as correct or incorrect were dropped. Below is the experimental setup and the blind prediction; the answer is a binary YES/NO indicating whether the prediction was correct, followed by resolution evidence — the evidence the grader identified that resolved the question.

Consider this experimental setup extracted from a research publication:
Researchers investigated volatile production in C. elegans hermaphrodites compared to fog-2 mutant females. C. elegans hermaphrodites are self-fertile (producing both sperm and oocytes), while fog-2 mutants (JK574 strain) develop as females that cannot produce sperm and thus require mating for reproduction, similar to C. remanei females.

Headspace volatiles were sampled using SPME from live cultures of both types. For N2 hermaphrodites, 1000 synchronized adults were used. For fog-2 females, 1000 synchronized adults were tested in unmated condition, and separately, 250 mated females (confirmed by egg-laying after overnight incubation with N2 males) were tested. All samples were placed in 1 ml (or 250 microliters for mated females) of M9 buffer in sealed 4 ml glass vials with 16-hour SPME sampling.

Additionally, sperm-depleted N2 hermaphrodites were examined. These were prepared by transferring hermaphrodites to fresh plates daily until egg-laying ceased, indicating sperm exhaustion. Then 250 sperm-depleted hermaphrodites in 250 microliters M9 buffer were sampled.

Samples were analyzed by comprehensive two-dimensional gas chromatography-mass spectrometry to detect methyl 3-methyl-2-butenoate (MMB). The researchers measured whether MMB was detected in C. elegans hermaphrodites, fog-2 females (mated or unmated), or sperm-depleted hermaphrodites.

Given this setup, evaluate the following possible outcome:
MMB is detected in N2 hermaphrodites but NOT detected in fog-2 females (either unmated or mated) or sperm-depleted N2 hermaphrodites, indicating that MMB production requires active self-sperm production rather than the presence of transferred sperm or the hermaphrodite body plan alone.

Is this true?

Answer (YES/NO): NO